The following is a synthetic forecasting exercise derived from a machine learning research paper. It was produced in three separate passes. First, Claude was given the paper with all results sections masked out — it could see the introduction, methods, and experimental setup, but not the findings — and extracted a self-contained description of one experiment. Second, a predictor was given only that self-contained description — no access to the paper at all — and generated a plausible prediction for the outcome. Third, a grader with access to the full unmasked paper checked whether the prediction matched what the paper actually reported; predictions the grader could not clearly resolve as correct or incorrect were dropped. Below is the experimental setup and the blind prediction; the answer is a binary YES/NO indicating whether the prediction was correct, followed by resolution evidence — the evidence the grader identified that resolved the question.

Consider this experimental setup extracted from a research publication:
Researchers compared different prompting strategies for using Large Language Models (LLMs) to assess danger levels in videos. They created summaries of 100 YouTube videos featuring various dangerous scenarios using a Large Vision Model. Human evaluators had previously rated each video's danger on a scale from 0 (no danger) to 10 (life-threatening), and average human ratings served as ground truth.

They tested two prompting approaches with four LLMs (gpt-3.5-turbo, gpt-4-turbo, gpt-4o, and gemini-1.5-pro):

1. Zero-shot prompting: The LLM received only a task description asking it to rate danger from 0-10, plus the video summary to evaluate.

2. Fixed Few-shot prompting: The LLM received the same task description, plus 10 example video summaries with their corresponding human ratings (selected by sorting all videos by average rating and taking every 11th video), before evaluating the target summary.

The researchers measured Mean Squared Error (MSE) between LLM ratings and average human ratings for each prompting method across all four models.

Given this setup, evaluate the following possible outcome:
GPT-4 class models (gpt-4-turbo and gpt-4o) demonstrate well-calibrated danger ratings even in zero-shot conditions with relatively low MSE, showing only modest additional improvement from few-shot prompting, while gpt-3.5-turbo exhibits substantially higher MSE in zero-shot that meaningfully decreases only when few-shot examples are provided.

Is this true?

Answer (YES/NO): NO